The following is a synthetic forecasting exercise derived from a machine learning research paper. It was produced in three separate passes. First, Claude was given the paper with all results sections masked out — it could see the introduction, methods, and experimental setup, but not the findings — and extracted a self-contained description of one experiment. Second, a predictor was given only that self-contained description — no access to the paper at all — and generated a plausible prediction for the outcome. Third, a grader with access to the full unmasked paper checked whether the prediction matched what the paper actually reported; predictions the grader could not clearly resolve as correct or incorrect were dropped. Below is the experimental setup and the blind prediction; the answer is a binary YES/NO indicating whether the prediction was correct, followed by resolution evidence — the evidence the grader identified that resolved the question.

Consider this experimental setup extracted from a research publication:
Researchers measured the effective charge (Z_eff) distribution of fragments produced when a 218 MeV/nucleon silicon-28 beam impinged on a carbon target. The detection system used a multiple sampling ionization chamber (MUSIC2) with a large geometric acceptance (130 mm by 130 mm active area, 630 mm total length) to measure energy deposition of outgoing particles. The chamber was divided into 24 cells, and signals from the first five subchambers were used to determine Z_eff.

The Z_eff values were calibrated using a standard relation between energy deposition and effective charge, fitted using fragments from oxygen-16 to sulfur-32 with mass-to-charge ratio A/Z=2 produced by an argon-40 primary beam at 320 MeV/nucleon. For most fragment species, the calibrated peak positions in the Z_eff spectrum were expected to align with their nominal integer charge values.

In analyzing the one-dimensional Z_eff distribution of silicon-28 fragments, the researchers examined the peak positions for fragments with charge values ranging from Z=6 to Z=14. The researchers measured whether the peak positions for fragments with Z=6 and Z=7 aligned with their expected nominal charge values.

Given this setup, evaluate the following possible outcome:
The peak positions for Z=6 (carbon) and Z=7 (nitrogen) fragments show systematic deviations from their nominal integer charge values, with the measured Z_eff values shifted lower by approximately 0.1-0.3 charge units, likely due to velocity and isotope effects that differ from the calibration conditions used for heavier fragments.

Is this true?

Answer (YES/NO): NO